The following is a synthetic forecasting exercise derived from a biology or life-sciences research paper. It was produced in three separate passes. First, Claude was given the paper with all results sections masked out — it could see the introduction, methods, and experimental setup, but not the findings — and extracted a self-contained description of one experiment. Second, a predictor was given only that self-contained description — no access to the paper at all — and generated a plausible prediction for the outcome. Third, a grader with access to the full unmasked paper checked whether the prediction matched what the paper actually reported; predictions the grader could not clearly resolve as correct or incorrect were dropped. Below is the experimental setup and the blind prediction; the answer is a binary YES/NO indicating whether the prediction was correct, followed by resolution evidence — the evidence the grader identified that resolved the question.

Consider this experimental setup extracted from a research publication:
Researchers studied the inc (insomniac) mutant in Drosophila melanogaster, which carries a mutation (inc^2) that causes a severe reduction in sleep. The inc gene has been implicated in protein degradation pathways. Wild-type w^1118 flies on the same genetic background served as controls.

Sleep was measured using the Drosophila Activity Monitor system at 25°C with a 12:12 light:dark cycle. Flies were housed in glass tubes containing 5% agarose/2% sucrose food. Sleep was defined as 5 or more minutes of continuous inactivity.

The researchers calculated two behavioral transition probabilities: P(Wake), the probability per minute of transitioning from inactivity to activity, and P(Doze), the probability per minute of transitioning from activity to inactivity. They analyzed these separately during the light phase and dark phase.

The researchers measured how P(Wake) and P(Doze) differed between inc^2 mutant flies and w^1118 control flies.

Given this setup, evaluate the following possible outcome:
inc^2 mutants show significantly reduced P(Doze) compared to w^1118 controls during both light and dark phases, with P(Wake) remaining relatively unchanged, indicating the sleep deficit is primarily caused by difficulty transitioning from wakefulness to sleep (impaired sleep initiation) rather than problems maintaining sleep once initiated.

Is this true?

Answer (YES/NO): NO